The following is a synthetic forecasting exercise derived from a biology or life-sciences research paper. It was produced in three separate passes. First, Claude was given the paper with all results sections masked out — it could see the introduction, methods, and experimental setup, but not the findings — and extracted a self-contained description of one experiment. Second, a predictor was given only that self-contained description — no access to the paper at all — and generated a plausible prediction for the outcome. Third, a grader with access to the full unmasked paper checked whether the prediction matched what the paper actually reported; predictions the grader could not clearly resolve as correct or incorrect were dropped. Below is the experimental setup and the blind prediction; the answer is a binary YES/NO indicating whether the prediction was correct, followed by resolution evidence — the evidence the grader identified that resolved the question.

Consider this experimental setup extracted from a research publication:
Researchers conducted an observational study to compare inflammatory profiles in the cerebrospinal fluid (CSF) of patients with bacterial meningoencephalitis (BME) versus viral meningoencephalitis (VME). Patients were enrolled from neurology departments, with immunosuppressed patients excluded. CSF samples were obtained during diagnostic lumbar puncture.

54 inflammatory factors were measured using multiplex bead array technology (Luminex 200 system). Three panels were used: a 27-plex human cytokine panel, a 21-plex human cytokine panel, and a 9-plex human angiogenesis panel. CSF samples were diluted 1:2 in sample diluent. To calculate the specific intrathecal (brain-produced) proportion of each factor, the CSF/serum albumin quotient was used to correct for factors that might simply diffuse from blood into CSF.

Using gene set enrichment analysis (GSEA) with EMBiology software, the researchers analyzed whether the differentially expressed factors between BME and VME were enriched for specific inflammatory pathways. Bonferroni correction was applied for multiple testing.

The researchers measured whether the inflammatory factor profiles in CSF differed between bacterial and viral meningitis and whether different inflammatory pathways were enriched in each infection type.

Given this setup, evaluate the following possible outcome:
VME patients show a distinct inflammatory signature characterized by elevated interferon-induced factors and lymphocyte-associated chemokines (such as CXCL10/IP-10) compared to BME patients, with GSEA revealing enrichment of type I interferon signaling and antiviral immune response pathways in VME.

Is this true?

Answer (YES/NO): NO